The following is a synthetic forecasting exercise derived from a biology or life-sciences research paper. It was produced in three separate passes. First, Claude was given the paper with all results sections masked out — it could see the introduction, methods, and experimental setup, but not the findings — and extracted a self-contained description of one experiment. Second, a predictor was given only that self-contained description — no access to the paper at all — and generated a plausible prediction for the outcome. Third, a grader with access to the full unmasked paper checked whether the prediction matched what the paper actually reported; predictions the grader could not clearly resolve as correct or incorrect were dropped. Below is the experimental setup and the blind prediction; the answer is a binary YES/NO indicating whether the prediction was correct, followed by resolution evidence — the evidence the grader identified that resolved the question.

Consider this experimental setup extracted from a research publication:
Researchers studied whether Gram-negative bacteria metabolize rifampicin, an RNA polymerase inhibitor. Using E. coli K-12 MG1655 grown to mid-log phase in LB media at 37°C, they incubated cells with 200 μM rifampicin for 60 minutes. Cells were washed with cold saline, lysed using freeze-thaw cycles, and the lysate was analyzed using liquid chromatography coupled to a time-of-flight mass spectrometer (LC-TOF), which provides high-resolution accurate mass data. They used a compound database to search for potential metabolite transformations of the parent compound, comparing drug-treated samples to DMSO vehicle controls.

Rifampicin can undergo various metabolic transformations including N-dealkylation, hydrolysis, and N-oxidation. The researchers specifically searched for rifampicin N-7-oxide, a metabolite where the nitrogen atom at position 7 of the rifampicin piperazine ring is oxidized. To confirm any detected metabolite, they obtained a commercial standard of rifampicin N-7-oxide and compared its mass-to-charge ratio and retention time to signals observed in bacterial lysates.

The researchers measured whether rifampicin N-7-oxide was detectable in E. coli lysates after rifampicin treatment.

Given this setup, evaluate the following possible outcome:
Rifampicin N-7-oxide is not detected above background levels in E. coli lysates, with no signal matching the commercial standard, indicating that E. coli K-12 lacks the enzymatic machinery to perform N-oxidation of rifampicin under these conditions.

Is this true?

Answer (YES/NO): NO